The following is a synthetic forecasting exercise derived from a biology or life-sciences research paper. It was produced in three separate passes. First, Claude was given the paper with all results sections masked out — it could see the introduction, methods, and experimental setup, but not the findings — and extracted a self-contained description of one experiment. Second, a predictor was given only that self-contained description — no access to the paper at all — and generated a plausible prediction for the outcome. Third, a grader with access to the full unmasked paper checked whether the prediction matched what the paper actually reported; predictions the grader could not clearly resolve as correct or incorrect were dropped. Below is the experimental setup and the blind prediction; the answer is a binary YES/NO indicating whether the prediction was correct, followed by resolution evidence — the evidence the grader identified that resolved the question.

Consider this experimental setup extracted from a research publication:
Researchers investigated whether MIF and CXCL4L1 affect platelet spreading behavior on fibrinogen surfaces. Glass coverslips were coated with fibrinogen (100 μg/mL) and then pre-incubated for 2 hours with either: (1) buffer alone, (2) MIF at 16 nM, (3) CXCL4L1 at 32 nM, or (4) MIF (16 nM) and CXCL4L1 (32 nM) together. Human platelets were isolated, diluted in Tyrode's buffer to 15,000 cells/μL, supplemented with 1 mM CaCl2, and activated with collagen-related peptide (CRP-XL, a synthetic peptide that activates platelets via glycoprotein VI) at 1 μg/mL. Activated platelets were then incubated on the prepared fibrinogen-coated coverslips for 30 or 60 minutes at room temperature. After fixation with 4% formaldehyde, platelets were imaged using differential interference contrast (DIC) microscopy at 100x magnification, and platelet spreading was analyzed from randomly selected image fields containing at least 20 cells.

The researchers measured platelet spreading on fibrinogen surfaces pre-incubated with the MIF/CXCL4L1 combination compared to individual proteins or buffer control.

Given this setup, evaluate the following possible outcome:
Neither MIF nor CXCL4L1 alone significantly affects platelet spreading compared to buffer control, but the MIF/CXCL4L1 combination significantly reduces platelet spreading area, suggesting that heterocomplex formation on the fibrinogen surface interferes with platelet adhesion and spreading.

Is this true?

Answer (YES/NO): NO